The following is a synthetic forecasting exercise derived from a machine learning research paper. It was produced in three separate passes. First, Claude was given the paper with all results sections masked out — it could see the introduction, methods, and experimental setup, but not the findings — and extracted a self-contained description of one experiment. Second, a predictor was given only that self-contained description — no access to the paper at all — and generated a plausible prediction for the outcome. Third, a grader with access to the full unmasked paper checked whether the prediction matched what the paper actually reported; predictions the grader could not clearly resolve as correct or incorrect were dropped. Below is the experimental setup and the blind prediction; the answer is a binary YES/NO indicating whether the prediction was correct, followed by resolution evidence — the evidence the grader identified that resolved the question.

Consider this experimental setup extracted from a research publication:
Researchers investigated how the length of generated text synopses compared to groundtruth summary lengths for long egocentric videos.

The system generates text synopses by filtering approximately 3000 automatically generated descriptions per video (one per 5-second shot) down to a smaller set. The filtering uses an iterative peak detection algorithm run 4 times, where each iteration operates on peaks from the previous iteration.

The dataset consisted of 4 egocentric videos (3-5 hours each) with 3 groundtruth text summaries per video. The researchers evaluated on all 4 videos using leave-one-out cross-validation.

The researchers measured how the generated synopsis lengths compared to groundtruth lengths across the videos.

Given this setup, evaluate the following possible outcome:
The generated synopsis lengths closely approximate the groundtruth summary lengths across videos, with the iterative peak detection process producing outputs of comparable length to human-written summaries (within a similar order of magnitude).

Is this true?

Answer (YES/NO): NO